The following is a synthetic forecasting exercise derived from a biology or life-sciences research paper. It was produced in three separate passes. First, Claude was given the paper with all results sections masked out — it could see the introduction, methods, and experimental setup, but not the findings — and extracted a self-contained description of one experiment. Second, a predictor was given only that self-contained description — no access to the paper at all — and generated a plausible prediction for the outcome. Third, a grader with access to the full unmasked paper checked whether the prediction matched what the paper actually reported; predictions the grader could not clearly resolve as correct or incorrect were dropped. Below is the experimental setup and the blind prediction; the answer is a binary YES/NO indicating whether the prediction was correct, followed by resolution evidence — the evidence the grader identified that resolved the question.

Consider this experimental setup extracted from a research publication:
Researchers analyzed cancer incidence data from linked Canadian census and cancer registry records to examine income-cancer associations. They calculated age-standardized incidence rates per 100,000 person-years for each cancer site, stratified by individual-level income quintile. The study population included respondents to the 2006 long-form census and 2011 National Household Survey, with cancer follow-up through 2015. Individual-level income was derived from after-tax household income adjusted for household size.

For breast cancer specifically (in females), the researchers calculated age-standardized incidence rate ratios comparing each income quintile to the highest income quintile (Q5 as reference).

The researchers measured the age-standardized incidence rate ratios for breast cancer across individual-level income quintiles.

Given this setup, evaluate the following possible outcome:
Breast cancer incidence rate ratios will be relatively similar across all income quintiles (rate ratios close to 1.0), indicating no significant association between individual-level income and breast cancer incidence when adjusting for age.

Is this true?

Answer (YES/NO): NO